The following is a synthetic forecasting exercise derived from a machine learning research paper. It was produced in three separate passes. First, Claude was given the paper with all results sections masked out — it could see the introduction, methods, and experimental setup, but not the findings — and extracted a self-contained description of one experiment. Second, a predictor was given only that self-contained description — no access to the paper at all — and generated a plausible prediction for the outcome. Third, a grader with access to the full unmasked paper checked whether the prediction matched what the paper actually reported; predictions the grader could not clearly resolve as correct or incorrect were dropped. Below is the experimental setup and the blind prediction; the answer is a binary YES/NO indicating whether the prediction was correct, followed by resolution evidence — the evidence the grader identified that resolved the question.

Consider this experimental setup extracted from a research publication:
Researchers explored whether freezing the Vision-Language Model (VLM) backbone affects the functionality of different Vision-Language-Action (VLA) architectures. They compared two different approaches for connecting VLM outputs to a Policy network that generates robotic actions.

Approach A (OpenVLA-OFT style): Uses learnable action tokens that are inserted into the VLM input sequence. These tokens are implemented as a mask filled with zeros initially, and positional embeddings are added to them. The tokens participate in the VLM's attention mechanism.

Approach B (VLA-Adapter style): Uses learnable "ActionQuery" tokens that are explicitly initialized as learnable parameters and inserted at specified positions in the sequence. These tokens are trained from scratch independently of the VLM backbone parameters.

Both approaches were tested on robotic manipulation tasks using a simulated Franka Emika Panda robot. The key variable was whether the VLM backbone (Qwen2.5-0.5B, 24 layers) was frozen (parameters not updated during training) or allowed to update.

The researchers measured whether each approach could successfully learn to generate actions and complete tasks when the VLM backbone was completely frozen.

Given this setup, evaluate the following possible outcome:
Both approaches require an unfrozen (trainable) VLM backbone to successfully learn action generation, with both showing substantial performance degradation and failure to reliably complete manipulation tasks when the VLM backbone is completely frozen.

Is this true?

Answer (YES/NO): NO